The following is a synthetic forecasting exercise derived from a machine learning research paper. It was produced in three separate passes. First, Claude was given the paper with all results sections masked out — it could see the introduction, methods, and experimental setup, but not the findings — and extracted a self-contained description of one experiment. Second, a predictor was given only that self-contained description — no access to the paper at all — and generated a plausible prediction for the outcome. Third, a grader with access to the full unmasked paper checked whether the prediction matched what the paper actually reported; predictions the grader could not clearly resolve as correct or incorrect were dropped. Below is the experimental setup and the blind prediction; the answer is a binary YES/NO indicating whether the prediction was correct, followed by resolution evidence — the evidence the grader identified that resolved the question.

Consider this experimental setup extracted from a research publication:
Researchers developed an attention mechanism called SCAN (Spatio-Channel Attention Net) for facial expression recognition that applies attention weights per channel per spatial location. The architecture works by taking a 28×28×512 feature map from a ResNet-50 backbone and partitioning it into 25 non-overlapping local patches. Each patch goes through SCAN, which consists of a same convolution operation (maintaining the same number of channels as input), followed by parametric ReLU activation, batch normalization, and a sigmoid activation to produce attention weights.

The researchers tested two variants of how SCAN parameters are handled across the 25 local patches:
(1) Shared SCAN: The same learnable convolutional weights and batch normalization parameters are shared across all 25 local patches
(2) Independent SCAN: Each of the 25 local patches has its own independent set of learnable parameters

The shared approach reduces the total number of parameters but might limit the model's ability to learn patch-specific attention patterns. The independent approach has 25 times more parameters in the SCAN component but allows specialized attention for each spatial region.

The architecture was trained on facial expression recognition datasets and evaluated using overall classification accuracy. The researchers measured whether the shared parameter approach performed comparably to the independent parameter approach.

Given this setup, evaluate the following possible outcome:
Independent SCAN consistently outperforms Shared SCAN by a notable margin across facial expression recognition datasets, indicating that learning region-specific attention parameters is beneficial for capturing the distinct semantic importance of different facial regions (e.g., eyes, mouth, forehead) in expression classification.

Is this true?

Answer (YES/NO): NO